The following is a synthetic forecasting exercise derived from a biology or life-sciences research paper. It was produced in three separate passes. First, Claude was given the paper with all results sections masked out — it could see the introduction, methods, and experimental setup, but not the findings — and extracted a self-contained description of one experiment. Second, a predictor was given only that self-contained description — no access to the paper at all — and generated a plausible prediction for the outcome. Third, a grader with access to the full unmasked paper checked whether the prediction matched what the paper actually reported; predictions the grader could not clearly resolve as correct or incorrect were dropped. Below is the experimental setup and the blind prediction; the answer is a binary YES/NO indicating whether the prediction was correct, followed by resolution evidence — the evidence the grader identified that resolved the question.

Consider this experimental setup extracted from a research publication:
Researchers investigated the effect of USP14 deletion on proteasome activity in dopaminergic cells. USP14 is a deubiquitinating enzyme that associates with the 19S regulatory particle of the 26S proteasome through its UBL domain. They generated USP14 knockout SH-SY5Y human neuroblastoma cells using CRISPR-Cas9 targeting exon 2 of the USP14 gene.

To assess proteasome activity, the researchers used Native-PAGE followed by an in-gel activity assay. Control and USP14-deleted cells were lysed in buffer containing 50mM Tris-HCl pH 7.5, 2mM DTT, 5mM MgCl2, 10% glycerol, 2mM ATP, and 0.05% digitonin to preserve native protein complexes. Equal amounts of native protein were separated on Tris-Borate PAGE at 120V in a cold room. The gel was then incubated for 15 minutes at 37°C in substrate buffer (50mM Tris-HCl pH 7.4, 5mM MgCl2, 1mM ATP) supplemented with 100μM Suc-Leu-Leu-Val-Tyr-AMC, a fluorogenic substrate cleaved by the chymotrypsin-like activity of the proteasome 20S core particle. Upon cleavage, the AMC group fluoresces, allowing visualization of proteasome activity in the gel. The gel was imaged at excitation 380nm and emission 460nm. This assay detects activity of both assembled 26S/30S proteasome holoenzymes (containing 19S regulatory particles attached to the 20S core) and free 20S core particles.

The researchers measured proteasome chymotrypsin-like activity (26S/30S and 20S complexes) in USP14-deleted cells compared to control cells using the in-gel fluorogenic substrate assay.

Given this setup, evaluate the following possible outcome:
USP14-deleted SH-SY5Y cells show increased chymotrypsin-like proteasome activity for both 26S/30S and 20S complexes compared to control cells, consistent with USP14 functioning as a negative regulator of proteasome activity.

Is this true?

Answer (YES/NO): NO